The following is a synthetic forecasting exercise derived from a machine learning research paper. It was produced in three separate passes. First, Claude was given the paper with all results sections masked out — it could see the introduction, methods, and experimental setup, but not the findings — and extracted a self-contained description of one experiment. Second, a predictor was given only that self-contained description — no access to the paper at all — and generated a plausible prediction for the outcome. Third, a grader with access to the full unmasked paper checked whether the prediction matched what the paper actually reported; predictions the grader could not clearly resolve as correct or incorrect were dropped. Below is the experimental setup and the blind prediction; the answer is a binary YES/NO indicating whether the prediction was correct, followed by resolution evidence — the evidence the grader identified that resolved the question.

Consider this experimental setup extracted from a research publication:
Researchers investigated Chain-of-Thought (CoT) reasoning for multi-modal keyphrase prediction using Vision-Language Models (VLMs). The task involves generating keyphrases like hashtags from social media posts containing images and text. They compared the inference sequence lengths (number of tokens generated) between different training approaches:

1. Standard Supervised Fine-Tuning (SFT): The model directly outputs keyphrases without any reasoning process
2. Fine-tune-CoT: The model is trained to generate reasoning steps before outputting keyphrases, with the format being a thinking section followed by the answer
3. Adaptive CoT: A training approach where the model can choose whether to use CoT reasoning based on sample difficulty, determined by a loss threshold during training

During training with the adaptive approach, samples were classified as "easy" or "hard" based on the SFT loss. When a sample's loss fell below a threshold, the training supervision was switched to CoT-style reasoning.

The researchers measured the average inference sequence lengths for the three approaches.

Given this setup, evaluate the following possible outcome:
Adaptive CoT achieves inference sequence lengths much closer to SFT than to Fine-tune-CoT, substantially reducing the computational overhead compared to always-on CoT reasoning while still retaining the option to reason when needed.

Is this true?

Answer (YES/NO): NO